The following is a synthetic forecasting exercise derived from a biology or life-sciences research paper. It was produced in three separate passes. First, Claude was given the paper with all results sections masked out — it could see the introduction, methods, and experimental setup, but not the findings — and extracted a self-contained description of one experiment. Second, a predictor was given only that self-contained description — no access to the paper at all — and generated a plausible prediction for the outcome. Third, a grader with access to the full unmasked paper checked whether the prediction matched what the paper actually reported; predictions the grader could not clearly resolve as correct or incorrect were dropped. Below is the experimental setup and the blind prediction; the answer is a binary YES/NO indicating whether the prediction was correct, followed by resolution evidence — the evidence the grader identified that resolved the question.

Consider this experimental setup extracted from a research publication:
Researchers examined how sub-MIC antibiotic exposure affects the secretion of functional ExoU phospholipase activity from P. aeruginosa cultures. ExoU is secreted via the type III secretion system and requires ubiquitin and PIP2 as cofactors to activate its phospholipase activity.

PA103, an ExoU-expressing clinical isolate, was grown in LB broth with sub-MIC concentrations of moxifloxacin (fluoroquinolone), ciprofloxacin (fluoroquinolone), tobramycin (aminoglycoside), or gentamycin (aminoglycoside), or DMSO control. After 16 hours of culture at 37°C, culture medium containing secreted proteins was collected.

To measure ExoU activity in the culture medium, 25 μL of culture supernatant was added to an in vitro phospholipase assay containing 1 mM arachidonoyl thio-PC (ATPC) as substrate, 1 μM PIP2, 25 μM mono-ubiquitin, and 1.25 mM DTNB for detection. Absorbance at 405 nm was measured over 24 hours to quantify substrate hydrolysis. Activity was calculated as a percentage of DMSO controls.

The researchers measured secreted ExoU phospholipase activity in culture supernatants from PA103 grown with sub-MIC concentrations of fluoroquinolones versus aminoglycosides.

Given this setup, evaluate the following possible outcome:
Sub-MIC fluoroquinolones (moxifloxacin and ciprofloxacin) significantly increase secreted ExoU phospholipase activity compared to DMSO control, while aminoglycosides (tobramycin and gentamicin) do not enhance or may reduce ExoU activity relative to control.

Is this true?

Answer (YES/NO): NO